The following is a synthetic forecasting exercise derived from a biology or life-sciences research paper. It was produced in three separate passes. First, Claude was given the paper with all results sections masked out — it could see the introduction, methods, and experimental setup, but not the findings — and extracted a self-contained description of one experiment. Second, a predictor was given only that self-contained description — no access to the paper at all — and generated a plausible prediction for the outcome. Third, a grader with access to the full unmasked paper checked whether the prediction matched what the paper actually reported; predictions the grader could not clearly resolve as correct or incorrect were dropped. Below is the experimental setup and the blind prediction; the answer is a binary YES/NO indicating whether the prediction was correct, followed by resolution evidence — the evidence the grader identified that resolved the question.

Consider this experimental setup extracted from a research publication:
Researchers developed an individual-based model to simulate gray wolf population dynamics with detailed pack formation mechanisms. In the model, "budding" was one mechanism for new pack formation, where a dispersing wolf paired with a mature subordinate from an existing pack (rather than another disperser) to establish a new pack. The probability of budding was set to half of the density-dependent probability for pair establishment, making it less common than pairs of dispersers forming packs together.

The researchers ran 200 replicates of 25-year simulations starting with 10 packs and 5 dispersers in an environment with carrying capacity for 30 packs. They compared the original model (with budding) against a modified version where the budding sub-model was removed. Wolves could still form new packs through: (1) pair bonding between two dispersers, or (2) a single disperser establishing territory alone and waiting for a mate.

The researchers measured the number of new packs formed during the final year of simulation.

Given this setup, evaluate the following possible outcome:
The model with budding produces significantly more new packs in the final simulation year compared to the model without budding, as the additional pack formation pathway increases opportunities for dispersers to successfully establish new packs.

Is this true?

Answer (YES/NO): NO